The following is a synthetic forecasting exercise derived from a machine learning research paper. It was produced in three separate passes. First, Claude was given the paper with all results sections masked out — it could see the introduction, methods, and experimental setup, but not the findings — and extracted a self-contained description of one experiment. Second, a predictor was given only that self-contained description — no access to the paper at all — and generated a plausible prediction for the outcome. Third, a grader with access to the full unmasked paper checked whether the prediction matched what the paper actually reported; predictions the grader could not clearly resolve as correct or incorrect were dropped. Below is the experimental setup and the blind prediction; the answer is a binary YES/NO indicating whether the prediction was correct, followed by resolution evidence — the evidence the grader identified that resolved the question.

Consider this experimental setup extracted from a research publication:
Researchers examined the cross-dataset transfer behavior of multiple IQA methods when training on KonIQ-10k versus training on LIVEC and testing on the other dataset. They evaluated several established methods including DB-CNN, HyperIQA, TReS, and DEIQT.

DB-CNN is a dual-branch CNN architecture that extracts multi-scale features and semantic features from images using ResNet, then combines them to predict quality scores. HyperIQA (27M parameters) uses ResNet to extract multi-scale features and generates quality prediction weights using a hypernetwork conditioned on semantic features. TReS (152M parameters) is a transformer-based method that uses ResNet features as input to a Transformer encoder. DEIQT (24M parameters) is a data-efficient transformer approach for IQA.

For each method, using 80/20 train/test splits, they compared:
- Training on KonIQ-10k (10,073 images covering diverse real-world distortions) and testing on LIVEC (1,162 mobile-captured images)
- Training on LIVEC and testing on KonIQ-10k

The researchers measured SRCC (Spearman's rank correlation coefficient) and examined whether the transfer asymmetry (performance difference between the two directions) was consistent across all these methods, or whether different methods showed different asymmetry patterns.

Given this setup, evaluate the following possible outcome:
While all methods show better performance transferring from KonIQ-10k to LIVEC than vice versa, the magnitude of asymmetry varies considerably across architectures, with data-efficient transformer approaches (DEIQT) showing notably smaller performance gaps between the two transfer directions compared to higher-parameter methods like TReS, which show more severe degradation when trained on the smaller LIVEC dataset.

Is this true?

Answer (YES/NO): NO